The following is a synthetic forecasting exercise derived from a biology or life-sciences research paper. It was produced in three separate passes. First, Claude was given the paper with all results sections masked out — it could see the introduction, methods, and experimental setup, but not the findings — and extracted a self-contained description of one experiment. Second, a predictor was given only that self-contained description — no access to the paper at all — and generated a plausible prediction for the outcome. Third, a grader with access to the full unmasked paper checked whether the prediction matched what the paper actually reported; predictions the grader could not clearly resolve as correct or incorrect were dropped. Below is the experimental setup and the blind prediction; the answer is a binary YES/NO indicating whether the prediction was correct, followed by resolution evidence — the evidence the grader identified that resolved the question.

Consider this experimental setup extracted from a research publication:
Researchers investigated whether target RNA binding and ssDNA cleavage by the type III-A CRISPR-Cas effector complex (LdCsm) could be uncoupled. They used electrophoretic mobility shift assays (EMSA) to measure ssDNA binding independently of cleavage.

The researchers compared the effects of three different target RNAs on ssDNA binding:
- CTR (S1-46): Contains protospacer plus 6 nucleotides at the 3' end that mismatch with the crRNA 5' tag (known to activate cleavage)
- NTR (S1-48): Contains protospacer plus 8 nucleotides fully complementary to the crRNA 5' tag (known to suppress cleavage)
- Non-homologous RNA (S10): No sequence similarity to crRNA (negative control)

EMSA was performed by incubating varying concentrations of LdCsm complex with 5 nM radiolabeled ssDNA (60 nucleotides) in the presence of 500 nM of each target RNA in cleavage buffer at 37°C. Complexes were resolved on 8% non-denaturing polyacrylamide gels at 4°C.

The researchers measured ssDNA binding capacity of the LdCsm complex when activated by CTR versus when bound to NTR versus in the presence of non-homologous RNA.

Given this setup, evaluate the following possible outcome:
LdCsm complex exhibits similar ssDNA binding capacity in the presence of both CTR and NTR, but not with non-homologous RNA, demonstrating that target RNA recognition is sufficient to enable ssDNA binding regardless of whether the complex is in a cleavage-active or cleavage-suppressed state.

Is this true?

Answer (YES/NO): NO